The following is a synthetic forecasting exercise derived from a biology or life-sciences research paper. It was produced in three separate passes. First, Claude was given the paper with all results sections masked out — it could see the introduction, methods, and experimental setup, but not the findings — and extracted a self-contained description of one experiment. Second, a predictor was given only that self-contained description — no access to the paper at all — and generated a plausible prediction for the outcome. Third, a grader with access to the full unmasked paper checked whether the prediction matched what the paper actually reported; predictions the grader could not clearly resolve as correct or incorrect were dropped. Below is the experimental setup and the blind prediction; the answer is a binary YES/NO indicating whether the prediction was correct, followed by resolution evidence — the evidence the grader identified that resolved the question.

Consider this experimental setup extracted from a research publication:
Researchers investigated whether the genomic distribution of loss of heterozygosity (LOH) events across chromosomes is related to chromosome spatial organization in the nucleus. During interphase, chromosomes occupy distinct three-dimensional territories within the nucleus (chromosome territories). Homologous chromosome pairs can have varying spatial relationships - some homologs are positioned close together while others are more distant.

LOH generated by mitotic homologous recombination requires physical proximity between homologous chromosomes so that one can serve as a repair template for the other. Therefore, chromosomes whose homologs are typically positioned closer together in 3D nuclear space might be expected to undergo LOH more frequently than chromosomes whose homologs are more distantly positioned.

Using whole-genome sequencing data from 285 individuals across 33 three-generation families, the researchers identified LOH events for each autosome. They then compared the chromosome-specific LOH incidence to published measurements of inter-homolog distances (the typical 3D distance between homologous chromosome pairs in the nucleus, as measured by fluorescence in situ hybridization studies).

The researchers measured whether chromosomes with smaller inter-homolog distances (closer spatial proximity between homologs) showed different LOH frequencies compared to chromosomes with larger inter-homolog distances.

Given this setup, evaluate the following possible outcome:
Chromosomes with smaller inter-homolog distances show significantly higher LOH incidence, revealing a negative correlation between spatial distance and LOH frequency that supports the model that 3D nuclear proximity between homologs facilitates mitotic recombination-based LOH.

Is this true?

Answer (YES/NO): YES